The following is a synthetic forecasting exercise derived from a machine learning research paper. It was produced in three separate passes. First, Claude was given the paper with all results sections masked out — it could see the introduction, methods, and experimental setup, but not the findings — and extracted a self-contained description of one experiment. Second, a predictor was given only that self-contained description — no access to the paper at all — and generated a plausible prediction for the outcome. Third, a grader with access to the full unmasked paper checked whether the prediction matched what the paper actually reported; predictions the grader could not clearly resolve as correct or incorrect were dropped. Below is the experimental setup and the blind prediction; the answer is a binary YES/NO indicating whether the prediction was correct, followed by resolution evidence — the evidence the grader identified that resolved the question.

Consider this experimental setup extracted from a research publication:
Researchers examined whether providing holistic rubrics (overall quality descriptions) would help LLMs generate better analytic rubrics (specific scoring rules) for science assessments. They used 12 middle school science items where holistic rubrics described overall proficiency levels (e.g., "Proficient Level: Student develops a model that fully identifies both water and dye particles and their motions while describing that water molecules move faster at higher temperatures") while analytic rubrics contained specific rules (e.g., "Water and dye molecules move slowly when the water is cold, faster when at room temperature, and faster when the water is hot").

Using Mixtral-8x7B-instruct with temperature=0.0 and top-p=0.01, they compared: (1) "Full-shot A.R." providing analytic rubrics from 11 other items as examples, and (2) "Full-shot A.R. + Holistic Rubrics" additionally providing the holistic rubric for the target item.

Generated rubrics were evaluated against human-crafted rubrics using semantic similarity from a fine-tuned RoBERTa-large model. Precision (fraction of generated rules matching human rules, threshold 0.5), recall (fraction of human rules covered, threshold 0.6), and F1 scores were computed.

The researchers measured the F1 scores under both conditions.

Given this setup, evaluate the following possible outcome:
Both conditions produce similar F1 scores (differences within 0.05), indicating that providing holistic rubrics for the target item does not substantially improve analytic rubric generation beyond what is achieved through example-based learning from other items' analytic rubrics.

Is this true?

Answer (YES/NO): NO